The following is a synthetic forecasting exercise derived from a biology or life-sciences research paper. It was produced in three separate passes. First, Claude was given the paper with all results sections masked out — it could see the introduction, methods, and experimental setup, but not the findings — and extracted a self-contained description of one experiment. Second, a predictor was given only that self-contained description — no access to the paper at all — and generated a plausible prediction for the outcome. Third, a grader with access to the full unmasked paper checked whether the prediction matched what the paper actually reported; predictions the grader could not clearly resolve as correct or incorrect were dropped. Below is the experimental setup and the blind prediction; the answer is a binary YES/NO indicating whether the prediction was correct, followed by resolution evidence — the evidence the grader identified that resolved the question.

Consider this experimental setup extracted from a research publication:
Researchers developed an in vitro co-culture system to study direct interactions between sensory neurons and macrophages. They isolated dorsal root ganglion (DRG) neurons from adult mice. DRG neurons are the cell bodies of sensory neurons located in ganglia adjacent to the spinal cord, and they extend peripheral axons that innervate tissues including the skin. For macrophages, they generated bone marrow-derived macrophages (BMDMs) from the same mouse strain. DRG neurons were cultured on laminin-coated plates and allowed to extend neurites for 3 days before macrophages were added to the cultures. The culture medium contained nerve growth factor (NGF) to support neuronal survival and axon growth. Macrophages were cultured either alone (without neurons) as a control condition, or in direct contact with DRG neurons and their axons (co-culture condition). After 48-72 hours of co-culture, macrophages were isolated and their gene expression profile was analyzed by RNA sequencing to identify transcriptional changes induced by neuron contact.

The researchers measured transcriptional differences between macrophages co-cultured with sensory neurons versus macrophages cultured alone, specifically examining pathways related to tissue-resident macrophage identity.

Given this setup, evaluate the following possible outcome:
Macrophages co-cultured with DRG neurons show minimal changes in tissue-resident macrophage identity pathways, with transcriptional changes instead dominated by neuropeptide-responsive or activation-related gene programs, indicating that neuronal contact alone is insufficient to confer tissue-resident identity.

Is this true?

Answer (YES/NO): NO